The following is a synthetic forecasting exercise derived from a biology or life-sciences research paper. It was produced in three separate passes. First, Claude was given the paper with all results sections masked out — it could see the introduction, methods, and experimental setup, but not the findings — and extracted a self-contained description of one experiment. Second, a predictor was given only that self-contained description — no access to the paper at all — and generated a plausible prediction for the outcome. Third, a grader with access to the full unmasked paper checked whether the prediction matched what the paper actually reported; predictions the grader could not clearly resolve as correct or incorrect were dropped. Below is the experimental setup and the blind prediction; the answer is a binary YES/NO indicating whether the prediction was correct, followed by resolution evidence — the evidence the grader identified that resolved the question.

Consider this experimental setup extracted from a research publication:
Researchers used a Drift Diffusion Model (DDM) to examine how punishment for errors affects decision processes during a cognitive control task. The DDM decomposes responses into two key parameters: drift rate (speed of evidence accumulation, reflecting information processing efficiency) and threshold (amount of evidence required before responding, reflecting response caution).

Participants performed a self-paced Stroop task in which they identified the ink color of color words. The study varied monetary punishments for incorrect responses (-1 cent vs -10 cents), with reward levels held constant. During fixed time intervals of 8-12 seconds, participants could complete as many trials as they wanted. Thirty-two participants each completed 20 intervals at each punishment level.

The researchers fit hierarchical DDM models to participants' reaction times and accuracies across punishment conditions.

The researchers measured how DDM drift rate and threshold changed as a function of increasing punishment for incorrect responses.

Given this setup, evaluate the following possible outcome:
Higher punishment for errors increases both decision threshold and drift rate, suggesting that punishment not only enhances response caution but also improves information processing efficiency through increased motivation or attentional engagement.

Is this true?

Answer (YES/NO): NO